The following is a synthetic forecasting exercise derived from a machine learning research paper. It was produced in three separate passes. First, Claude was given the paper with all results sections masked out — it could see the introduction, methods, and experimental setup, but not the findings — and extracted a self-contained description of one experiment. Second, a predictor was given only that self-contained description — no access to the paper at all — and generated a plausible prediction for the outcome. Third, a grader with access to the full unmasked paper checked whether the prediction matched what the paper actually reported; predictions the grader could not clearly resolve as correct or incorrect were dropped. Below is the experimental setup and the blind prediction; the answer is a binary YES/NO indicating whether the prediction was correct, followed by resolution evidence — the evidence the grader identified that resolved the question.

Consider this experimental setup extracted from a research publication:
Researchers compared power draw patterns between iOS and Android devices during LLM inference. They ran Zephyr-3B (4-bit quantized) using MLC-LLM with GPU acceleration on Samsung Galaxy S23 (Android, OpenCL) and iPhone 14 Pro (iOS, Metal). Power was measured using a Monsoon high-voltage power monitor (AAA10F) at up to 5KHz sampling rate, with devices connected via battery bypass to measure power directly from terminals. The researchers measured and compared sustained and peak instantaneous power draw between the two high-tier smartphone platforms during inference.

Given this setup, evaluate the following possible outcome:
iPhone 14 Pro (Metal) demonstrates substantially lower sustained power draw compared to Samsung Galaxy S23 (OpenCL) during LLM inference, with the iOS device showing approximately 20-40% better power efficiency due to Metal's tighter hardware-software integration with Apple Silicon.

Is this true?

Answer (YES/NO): NO